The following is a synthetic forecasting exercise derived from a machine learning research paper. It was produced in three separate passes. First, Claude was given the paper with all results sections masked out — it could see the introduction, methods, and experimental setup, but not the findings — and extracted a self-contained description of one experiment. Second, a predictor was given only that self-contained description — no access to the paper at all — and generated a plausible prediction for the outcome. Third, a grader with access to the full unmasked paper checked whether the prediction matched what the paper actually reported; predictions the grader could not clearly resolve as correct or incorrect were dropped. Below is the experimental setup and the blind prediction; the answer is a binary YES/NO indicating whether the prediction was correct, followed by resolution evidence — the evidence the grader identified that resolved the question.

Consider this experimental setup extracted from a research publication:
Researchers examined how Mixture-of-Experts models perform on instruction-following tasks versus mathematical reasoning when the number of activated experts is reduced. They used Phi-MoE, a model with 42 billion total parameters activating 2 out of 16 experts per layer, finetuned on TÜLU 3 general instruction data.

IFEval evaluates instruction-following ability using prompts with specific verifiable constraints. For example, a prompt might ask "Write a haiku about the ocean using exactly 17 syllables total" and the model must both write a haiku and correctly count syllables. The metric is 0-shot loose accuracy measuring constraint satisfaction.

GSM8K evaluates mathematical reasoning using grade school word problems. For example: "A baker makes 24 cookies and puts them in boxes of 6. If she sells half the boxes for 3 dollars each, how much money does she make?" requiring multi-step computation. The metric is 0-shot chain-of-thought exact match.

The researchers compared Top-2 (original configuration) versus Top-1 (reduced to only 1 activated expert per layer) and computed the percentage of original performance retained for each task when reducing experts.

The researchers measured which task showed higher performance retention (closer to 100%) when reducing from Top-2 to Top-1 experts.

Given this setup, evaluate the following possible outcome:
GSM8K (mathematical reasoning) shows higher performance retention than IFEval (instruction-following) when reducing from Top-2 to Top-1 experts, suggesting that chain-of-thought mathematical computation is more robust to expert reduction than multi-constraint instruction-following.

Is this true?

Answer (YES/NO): NO